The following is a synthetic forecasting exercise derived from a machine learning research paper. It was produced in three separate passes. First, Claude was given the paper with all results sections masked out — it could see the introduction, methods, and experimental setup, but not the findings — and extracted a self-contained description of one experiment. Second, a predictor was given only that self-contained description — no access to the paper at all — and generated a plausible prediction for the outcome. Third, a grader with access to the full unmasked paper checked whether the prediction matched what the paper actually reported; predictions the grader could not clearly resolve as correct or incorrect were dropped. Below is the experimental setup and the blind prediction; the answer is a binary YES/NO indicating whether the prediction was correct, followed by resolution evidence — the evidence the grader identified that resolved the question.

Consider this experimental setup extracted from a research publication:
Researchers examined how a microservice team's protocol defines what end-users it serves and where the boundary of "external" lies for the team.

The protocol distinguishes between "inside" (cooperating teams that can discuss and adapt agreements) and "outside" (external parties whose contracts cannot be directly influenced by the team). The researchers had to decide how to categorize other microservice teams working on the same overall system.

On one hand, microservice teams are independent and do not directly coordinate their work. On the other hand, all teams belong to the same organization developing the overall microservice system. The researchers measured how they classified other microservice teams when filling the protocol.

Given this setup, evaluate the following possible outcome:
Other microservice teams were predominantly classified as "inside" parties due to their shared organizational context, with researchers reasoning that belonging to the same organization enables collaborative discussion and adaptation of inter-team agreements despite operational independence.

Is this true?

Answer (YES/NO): YES